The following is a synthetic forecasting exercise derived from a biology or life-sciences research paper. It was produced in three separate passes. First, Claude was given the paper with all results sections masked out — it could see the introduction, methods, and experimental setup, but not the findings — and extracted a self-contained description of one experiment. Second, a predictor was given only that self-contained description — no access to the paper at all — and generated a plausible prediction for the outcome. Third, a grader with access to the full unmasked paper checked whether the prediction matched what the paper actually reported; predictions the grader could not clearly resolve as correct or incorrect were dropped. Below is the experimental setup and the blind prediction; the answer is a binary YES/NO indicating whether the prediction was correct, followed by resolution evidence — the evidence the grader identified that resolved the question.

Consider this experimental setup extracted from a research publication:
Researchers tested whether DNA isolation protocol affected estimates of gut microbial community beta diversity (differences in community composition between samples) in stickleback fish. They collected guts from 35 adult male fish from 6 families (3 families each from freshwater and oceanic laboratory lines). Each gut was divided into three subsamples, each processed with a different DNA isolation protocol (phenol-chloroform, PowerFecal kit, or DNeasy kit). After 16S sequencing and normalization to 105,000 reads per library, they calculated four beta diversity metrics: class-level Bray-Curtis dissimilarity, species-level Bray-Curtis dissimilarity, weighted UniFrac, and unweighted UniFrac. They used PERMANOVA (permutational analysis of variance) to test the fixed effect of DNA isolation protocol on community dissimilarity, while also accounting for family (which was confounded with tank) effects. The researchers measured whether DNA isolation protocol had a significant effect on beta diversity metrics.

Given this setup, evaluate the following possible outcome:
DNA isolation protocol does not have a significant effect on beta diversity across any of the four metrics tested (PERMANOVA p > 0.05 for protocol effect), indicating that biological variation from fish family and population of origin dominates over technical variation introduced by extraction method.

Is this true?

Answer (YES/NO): NO